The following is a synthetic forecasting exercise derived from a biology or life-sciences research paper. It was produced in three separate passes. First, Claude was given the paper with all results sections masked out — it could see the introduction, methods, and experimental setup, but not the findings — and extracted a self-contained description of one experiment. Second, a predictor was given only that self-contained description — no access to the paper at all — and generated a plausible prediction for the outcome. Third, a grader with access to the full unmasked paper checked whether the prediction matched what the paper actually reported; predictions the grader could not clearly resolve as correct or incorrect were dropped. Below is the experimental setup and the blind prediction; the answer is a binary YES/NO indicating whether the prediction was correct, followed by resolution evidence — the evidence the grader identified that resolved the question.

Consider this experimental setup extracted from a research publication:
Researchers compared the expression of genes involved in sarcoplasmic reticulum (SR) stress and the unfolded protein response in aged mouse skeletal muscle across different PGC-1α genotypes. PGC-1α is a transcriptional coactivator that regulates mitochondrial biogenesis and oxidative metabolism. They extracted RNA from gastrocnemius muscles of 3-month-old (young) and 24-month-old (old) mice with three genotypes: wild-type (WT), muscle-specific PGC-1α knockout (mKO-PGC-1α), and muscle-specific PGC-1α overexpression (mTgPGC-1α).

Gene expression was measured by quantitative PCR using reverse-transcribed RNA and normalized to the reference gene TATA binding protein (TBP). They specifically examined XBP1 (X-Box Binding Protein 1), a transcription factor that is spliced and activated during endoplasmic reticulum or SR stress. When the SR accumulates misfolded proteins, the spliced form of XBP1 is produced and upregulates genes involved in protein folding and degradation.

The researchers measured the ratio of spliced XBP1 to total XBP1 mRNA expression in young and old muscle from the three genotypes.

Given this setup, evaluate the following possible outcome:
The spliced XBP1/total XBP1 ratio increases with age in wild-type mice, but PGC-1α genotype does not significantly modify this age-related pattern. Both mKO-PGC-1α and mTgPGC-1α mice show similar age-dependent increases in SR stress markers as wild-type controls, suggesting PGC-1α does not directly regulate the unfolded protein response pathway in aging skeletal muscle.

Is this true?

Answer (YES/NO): NO